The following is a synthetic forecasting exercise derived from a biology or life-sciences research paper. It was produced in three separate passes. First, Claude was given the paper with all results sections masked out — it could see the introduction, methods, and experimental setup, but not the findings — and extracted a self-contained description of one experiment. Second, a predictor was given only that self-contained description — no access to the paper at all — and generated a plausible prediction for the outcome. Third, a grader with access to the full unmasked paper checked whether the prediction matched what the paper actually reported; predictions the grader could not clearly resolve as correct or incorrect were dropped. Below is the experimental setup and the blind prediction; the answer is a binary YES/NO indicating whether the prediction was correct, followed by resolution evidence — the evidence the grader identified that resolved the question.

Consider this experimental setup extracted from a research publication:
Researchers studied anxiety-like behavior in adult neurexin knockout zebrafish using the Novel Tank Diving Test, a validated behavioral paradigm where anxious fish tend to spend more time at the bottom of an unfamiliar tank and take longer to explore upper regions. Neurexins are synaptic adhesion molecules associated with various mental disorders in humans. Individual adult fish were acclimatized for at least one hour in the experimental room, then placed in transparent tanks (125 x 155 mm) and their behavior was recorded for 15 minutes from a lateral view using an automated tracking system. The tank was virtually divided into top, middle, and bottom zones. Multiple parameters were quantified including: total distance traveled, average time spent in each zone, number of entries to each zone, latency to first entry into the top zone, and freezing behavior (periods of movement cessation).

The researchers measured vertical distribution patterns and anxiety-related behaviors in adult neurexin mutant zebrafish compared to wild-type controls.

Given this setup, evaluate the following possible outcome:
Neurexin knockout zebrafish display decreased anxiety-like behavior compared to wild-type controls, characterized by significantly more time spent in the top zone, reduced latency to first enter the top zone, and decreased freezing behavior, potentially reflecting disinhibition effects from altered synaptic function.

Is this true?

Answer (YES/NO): NO